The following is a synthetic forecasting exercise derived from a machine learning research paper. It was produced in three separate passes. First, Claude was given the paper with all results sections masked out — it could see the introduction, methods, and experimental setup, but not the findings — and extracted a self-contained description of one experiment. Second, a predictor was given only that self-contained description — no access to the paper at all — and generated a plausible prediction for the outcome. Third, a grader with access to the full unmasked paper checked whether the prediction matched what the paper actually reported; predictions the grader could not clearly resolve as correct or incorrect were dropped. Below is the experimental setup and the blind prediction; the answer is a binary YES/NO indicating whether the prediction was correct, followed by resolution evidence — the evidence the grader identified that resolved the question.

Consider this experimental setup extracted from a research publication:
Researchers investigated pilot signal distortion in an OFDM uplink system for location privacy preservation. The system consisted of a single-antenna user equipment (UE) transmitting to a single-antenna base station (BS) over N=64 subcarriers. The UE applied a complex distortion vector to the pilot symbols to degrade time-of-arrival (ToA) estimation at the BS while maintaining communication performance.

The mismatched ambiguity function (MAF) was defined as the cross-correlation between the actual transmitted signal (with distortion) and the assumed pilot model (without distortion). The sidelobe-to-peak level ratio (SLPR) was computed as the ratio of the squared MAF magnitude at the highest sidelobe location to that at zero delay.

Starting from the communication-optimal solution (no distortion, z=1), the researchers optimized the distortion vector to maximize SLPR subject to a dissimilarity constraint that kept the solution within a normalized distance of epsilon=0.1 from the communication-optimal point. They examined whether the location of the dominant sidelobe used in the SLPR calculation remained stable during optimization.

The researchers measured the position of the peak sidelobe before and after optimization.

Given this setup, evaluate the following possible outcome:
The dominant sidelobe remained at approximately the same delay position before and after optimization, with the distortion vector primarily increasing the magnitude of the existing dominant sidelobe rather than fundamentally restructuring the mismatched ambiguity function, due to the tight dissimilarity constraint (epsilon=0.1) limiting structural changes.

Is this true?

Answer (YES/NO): YES